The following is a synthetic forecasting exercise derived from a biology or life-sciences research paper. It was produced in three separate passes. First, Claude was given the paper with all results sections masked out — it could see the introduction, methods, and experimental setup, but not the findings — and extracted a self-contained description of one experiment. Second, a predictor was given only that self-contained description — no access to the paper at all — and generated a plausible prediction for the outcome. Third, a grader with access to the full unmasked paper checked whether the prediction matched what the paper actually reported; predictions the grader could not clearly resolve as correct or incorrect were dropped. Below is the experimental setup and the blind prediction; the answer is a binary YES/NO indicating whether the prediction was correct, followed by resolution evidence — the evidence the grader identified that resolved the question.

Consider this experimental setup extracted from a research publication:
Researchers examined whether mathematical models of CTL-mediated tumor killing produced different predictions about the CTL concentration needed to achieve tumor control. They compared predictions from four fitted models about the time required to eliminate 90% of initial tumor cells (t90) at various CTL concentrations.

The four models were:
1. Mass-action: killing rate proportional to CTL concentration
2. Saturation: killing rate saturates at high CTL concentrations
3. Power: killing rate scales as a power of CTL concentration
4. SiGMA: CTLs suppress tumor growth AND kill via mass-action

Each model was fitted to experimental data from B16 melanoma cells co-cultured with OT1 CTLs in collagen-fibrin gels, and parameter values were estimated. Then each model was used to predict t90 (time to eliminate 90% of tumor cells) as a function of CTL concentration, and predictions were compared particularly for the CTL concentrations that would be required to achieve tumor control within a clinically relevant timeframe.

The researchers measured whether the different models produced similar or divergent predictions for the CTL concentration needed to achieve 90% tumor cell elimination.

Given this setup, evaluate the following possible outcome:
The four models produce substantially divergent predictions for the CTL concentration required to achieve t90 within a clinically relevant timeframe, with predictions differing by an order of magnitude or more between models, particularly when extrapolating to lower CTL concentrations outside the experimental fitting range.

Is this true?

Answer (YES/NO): NO